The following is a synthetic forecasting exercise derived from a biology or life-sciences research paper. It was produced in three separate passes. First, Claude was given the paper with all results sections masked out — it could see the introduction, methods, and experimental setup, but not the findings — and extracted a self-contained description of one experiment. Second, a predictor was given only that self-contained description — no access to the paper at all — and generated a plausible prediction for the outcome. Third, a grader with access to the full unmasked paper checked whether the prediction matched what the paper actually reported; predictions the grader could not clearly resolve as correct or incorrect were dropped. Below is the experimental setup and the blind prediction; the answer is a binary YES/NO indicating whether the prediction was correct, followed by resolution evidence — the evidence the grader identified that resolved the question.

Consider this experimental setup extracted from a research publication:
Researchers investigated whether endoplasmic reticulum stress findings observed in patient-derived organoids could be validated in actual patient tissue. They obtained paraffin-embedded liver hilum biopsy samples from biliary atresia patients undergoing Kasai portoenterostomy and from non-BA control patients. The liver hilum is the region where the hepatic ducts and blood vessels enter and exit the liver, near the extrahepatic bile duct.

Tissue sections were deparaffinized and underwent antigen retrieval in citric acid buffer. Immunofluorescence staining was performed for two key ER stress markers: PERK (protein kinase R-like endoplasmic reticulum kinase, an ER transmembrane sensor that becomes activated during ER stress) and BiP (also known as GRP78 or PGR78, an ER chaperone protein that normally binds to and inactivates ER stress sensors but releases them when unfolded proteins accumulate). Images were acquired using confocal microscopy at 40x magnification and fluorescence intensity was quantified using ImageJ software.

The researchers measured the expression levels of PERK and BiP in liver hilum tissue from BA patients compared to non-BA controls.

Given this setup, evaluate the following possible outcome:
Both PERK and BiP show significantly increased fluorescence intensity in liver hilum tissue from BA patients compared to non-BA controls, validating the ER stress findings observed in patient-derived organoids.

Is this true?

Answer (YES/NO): YES